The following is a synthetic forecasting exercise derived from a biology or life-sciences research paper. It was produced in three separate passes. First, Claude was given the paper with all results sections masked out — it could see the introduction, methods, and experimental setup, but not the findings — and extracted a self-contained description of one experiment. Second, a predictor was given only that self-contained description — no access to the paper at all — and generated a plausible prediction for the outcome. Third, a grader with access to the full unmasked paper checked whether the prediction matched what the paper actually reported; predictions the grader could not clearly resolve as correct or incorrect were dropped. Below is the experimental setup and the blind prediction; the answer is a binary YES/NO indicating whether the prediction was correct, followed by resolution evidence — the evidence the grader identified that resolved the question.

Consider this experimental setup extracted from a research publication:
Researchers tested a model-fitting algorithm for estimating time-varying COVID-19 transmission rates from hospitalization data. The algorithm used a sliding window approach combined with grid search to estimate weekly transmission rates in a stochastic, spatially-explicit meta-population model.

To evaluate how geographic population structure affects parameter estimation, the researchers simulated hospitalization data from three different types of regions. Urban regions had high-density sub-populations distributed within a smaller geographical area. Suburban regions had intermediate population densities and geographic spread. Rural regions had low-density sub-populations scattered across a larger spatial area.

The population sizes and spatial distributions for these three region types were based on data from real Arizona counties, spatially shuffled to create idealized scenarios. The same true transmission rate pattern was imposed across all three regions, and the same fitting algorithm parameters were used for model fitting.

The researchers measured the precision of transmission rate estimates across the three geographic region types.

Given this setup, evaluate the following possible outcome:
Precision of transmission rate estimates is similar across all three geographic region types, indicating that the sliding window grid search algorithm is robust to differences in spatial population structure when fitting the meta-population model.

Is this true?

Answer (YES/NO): NO